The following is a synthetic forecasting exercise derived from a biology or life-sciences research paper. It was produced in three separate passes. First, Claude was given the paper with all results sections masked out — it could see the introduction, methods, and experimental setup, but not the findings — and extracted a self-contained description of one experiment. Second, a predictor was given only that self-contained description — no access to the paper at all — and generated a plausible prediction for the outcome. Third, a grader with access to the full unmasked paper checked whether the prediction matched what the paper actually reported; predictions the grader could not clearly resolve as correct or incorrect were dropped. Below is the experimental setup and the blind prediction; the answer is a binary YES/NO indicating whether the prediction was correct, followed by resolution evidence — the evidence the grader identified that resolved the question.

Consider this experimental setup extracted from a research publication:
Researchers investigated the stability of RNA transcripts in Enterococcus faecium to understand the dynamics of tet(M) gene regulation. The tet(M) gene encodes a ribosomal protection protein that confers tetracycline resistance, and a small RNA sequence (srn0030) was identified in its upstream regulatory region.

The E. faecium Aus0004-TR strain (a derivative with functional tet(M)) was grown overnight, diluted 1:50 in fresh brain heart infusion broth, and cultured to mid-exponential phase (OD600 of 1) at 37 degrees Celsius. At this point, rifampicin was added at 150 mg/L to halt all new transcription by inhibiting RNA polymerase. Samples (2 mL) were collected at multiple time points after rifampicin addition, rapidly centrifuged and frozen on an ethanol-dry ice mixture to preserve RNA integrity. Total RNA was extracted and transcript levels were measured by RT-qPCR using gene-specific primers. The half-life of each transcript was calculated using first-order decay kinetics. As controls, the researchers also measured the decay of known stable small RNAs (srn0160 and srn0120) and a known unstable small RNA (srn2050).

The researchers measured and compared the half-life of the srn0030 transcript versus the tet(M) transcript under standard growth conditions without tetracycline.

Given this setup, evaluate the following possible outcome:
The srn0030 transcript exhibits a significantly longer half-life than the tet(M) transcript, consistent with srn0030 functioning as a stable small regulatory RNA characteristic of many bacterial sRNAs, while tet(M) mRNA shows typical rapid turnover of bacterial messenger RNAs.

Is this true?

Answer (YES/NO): NO